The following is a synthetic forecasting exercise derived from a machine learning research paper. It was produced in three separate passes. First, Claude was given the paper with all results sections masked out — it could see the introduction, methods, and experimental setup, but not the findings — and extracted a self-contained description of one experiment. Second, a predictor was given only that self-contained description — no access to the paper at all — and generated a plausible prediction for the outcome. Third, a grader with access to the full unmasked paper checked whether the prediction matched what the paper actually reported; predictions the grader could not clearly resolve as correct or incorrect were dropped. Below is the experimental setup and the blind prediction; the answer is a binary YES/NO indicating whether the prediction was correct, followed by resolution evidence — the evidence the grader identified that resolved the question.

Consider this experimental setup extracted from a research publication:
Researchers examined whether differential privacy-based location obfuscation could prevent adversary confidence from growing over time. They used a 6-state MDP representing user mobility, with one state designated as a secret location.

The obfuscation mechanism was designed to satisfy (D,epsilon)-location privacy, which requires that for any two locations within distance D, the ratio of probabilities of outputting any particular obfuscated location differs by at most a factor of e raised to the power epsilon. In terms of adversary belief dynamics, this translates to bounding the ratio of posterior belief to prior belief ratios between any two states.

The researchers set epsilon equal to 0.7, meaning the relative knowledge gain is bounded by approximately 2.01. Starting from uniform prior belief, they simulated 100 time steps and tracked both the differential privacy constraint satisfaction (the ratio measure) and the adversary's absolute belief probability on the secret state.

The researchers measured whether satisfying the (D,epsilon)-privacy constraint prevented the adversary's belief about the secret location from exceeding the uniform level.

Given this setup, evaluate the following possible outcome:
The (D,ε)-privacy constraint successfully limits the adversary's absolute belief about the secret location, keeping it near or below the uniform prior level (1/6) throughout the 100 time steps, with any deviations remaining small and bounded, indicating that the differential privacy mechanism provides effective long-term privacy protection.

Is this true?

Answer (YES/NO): NO